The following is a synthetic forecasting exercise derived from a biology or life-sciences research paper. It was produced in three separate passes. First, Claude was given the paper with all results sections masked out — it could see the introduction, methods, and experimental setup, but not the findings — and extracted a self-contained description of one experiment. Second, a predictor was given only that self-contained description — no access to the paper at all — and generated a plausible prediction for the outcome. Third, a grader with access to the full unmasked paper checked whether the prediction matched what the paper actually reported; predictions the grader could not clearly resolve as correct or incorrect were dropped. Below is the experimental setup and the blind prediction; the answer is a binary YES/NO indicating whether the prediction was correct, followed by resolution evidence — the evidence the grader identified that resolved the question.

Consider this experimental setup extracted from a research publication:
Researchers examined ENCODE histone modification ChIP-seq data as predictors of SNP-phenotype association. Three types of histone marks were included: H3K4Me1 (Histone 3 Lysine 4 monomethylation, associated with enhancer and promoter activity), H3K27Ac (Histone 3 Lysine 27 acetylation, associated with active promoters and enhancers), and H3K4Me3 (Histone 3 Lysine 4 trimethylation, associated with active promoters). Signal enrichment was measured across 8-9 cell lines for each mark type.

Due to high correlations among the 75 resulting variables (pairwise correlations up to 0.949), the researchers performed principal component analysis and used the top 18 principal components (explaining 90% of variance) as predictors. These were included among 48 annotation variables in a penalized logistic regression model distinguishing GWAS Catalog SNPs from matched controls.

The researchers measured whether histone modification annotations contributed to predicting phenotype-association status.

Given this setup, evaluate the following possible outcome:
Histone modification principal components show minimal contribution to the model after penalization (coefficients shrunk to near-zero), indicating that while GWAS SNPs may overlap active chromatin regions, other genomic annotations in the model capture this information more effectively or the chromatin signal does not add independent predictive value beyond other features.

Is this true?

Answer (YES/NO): NO